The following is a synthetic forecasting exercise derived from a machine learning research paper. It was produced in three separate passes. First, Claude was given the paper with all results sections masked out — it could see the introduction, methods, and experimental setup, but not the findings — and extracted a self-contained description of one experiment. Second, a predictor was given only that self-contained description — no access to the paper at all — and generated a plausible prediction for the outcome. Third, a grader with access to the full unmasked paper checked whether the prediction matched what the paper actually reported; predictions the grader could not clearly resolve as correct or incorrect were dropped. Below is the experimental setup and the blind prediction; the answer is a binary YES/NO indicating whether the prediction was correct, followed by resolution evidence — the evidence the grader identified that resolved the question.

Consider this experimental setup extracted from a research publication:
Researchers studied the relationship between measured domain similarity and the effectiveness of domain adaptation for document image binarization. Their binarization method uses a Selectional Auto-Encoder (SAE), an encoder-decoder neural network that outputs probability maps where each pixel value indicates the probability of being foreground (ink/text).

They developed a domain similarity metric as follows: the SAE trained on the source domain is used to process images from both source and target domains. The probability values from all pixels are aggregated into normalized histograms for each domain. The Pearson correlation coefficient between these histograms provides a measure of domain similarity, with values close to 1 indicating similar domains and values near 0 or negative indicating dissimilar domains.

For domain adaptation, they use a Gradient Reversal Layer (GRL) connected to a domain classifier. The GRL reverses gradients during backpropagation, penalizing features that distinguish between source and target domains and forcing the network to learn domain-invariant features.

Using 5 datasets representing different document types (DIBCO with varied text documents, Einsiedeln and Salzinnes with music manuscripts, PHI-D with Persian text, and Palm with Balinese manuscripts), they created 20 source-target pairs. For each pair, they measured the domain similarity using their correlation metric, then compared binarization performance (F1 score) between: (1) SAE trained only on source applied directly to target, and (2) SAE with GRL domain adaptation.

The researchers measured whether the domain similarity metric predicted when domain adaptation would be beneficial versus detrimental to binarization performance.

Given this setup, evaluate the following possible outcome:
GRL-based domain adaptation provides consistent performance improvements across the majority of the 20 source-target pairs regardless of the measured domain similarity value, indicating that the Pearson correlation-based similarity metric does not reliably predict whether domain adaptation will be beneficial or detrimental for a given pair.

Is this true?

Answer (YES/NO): NO